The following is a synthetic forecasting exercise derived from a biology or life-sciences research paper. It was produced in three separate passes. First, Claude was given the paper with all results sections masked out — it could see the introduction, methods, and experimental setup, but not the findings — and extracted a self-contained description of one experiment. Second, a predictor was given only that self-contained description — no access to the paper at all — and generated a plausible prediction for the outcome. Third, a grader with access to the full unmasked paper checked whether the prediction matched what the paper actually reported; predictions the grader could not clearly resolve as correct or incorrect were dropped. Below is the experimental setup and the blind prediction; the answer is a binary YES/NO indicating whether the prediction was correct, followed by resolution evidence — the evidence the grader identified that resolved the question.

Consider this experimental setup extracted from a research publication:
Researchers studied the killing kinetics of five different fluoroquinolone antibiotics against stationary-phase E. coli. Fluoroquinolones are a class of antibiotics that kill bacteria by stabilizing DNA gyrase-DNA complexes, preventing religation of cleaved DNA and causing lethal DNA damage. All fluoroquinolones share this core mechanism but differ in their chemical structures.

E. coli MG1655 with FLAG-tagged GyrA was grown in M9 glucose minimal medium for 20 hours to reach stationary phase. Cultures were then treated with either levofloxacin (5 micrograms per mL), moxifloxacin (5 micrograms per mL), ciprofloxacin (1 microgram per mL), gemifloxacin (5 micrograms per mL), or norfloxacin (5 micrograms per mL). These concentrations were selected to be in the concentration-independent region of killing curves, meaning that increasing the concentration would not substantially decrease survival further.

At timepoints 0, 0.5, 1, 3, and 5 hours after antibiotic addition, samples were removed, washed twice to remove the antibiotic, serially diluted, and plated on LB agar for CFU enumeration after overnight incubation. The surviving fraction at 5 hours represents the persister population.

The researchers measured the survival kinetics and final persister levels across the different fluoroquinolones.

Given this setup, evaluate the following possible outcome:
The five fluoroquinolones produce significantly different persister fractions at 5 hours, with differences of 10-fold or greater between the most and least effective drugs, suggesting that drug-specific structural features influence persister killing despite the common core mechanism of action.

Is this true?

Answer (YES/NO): YES